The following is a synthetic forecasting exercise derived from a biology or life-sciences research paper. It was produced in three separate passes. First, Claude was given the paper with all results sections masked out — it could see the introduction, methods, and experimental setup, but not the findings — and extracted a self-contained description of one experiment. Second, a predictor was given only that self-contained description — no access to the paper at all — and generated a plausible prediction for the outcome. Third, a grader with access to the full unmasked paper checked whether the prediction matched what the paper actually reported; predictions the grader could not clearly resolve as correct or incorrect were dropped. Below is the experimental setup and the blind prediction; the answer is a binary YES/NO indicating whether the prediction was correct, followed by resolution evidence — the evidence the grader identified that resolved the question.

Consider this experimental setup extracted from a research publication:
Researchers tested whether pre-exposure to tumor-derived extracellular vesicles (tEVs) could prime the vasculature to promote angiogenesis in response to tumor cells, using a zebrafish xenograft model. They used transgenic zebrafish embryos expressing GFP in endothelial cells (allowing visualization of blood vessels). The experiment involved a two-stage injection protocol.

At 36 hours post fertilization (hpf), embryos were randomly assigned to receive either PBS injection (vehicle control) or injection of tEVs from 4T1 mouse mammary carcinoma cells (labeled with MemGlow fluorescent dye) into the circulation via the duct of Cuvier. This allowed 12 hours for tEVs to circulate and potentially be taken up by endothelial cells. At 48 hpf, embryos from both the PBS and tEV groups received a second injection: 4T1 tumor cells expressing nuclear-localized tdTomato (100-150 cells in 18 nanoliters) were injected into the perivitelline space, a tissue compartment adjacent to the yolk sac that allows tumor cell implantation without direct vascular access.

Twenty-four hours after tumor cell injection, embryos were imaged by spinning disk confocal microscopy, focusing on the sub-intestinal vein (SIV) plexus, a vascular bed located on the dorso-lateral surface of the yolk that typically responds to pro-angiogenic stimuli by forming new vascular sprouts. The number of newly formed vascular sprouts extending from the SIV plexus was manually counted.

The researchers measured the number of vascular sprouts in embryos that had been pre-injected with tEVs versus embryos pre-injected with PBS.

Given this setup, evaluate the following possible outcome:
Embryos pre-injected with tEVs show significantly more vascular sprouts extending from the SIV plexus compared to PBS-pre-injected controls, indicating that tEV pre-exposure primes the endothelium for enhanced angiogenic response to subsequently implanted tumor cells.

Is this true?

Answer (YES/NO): YES